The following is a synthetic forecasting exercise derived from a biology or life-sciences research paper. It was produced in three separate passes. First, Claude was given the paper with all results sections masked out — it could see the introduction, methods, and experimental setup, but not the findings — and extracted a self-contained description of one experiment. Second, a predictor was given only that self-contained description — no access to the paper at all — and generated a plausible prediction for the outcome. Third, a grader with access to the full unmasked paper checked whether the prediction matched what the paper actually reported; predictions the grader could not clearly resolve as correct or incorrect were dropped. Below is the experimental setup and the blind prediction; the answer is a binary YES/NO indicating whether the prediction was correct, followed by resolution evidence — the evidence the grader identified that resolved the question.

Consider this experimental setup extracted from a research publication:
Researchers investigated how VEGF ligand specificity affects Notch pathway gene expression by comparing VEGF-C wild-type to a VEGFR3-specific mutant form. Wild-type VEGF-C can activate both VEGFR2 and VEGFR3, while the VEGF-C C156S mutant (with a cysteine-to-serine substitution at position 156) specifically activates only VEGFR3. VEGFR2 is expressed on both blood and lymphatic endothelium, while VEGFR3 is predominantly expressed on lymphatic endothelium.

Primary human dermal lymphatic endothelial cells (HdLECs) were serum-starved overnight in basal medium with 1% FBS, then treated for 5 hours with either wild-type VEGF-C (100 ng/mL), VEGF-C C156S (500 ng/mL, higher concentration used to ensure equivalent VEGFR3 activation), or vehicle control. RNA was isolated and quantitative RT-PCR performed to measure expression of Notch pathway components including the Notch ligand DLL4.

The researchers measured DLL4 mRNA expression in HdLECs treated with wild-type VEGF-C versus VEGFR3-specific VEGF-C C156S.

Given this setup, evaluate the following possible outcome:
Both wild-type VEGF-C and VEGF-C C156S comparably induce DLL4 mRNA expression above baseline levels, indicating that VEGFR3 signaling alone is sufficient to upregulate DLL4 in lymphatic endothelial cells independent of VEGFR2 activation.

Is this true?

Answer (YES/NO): NO